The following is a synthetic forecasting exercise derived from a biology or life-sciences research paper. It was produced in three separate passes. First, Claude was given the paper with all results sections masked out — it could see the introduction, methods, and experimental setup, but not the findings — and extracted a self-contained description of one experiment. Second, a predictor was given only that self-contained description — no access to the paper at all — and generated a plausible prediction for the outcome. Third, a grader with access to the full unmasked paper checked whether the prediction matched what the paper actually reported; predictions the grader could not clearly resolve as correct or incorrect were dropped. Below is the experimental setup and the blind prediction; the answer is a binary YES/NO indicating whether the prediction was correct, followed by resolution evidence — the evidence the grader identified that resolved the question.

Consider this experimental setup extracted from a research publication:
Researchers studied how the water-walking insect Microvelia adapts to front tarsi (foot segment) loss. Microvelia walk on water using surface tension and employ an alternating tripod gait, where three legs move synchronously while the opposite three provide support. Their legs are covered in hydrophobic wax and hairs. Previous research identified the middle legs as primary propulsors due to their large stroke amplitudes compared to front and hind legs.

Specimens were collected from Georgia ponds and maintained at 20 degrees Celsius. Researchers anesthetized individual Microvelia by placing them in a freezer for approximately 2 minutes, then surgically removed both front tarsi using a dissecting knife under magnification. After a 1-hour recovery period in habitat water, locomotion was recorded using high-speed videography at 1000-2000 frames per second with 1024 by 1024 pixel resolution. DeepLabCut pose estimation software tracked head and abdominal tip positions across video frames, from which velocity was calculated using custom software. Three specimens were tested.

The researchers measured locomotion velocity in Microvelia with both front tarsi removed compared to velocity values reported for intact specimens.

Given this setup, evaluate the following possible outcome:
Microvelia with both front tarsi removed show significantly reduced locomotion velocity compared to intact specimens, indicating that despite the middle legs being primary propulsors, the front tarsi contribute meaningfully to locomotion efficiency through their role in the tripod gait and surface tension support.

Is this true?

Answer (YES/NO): NO